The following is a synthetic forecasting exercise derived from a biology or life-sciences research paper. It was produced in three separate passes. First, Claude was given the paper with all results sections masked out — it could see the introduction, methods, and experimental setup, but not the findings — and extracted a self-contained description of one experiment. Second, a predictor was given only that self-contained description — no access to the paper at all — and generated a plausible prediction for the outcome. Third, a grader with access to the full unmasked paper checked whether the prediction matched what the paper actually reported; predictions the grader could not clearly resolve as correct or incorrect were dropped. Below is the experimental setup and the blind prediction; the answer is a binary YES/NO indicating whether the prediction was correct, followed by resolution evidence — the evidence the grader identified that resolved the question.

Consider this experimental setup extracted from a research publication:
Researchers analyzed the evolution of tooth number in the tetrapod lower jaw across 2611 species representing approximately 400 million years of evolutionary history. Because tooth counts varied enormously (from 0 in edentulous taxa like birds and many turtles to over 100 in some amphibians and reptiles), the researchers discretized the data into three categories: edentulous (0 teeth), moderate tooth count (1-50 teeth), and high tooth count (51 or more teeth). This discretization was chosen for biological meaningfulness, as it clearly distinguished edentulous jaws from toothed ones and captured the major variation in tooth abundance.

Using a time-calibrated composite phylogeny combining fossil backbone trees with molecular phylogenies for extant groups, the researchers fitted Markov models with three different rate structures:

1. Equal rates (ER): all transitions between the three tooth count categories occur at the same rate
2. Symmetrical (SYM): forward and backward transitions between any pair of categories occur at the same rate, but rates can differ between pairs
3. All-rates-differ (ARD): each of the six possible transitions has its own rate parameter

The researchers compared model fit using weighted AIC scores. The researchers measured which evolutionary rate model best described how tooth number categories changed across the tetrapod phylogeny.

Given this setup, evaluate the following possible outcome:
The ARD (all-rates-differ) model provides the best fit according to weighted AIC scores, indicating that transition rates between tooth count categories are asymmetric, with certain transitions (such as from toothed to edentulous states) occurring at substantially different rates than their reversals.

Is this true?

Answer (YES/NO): YES